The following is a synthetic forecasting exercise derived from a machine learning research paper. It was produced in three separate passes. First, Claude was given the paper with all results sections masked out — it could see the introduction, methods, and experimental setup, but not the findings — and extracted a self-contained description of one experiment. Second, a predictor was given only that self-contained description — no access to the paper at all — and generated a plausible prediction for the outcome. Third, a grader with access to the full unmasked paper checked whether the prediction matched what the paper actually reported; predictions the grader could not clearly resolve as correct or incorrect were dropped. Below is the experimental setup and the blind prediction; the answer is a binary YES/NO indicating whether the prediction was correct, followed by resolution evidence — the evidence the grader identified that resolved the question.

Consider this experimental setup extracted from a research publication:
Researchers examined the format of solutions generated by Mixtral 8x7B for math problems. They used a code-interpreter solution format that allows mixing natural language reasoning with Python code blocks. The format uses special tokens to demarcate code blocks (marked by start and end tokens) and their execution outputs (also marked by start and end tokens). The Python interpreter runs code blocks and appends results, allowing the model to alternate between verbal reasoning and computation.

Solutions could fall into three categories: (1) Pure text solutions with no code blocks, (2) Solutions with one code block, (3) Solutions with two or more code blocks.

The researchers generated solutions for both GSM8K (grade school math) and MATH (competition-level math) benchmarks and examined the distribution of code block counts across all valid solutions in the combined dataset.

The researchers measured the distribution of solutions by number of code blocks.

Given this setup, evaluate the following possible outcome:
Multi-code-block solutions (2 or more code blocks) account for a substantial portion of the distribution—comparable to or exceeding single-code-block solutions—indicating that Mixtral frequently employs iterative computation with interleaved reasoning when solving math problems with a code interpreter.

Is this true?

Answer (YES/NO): NO